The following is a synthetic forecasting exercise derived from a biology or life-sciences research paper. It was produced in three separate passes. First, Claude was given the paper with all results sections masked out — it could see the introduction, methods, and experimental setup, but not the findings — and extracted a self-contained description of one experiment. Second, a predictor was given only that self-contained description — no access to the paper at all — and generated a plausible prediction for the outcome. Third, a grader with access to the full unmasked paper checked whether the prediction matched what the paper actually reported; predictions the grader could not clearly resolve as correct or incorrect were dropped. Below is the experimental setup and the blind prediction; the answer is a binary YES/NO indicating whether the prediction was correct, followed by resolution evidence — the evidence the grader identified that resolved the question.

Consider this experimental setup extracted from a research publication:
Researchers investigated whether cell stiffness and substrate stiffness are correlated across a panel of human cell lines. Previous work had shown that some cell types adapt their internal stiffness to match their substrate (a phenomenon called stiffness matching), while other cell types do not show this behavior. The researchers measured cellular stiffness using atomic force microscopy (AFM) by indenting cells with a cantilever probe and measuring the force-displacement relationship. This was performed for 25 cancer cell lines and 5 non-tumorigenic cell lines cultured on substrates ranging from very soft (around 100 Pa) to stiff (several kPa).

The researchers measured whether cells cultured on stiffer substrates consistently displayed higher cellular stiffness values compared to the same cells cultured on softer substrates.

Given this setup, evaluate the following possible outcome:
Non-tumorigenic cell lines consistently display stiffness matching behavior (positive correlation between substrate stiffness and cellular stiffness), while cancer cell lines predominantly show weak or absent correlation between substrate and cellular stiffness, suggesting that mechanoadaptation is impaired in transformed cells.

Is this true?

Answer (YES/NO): NO